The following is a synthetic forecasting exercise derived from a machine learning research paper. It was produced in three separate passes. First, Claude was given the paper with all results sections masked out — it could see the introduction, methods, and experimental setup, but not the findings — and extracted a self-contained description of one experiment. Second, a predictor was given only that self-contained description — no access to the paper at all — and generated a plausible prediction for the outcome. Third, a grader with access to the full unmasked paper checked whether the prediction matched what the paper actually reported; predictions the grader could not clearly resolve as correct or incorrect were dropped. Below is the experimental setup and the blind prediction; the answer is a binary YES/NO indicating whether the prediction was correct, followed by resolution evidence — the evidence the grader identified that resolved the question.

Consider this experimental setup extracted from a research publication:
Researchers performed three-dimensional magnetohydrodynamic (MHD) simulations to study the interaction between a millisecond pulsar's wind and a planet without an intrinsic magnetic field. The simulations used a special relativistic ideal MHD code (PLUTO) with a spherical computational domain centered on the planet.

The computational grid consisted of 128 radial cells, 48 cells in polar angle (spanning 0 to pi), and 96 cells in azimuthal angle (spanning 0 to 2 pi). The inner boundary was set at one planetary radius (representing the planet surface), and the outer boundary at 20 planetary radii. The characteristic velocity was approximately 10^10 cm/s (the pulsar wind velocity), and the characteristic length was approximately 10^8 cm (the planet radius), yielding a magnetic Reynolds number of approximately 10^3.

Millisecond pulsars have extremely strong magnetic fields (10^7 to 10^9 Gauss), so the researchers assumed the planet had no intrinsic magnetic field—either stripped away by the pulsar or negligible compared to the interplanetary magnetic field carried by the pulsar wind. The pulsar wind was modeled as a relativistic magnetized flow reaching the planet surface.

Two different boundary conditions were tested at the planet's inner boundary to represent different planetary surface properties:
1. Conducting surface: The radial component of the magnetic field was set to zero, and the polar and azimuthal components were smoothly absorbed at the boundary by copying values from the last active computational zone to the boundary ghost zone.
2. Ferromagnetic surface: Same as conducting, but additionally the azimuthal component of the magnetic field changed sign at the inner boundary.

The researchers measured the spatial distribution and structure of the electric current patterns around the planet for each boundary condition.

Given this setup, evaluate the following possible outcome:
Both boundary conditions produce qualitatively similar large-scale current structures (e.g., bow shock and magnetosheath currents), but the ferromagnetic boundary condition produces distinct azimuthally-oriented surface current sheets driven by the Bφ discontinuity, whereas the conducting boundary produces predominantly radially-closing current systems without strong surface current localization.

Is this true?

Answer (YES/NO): NO